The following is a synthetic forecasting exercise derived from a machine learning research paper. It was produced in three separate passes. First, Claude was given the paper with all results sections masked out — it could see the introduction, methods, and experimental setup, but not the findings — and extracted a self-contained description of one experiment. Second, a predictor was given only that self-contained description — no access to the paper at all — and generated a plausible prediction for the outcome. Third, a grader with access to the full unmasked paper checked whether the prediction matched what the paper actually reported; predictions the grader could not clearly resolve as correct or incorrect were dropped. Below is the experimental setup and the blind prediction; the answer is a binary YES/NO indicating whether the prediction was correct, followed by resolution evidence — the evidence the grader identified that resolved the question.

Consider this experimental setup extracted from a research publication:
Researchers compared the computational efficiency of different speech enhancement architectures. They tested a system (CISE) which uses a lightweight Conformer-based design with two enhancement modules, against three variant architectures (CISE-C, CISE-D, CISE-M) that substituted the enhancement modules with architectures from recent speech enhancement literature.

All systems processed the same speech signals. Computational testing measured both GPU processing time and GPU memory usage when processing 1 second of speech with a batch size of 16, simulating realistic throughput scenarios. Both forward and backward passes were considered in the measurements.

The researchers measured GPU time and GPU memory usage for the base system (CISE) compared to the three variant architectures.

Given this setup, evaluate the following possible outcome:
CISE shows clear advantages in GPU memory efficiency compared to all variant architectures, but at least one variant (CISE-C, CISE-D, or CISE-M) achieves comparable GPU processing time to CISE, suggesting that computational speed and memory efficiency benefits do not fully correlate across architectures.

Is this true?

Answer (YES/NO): NO